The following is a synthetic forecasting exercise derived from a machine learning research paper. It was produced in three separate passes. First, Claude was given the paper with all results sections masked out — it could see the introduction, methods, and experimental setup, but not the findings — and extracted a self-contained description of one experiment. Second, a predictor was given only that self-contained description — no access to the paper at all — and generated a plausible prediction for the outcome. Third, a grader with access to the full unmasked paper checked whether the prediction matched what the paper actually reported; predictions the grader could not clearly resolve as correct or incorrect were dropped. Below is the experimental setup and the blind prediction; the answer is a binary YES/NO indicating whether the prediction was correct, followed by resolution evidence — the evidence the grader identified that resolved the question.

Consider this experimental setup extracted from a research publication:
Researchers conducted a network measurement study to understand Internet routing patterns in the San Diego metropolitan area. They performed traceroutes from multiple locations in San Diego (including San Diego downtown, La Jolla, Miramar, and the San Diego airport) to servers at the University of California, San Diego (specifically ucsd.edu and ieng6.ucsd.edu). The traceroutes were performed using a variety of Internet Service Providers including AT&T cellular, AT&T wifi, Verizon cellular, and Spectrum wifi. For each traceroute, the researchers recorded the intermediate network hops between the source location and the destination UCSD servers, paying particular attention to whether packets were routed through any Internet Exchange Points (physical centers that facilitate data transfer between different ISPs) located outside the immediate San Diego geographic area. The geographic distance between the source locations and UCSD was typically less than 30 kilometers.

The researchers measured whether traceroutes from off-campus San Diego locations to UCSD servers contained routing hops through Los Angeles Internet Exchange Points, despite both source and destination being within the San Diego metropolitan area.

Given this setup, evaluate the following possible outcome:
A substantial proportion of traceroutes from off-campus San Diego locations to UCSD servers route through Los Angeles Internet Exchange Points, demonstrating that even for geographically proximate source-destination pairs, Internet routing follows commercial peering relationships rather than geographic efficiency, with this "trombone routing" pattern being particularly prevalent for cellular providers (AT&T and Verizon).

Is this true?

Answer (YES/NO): NO